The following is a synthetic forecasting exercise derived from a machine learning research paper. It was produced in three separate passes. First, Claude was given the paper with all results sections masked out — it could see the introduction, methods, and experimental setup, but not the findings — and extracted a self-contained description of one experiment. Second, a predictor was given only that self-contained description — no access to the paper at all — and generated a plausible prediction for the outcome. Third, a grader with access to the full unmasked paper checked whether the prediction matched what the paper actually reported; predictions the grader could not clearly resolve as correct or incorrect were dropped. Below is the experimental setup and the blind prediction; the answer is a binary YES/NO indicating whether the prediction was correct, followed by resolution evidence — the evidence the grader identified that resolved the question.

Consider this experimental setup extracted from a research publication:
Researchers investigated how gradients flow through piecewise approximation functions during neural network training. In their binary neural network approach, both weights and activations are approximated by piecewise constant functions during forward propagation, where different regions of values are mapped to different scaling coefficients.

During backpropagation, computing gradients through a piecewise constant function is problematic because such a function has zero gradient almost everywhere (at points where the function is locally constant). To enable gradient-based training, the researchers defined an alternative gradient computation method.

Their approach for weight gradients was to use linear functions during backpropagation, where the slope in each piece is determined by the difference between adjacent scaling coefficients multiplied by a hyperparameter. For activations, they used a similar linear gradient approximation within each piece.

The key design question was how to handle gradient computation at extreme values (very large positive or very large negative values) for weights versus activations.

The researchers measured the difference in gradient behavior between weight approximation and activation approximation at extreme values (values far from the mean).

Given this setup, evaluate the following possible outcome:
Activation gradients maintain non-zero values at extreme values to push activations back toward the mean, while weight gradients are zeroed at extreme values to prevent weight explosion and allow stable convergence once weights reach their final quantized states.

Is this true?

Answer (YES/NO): NO